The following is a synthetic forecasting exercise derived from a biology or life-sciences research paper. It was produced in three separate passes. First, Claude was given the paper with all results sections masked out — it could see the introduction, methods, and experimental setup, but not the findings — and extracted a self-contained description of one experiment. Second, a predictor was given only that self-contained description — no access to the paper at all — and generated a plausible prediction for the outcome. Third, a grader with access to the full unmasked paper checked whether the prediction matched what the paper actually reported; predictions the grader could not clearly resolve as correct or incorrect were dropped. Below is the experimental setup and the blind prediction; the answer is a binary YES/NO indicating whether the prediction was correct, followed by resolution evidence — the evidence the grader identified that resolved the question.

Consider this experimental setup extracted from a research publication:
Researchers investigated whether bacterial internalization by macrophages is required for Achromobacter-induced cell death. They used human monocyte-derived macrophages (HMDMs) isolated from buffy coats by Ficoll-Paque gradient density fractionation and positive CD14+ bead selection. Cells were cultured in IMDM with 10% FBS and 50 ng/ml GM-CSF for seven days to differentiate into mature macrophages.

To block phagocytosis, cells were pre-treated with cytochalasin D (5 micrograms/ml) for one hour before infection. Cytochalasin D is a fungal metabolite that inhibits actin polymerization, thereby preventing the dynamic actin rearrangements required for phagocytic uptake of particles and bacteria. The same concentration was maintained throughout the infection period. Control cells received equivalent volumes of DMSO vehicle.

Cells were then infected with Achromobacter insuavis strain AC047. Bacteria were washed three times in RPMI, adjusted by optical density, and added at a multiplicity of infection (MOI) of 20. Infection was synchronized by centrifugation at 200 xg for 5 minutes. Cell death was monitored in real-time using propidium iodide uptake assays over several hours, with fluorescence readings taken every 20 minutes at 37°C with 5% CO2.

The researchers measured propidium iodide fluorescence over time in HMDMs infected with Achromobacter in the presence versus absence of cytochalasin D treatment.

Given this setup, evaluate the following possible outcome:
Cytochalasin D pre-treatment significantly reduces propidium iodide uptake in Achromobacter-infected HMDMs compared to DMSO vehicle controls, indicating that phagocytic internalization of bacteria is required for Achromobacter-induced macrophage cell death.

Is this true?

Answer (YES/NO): NO